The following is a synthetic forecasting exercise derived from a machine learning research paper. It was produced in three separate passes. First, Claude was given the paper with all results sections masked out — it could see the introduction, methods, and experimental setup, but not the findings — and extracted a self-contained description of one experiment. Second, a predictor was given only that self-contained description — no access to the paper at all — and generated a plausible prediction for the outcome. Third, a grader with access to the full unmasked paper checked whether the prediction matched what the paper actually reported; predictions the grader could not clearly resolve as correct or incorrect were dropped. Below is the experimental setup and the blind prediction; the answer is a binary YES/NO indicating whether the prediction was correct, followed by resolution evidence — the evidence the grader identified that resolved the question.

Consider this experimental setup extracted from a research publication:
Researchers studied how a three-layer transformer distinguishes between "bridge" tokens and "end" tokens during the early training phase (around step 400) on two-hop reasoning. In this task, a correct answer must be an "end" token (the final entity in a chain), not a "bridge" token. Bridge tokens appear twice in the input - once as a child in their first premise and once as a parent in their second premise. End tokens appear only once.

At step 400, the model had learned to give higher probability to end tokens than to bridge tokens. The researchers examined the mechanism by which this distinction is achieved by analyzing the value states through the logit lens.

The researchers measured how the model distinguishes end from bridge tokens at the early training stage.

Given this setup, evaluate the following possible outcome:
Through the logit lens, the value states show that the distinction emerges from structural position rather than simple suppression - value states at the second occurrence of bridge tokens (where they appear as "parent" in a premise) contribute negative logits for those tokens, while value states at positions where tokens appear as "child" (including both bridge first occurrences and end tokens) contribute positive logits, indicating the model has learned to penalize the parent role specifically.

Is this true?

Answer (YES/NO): NO